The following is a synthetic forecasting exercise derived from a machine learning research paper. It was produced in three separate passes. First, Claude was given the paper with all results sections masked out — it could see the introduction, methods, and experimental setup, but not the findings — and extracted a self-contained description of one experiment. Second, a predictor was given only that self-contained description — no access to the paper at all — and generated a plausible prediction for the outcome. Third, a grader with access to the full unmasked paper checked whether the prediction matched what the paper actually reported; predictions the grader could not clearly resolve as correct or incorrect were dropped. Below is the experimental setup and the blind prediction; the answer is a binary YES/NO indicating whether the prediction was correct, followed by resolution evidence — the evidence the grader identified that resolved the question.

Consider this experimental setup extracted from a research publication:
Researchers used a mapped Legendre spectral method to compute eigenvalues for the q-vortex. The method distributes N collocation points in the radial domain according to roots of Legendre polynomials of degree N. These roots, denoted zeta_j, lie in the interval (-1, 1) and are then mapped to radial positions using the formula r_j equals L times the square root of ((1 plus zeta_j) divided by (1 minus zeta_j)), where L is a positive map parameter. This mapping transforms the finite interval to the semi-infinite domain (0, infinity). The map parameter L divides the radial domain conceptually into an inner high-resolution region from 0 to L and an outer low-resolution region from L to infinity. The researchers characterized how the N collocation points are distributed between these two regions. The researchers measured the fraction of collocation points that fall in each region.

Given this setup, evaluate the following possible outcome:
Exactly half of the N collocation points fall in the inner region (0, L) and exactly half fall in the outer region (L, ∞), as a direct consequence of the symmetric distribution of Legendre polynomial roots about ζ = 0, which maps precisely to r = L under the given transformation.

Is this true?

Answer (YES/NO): YES